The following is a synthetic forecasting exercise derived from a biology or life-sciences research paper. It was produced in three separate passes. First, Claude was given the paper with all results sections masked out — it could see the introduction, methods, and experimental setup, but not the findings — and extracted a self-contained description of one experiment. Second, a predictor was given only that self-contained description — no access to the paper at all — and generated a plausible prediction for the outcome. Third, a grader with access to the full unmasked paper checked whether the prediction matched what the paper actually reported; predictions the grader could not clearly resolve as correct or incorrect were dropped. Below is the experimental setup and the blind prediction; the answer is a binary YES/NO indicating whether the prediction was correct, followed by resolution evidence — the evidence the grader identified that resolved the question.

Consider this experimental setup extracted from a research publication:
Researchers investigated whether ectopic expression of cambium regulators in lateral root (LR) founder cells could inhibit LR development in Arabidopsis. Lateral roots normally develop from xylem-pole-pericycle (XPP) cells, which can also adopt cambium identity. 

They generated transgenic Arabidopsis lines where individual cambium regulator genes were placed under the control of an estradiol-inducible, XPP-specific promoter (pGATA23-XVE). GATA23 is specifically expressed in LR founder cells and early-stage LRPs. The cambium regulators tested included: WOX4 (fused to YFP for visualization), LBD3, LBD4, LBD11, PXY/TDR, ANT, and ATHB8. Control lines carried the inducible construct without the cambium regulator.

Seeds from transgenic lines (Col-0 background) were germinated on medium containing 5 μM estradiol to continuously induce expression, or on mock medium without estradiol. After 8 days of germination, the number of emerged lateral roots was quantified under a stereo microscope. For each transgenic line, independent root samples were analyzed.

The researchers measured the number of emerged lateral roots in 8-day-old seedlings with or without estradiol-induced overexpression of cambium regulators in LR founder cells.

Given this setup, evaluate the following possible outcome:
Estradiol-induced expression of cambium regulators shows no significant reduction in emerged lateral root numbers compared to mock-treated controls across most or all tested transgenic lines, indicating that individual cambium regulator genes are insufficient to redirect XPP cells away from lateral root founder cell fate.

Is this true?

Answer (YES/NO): NO